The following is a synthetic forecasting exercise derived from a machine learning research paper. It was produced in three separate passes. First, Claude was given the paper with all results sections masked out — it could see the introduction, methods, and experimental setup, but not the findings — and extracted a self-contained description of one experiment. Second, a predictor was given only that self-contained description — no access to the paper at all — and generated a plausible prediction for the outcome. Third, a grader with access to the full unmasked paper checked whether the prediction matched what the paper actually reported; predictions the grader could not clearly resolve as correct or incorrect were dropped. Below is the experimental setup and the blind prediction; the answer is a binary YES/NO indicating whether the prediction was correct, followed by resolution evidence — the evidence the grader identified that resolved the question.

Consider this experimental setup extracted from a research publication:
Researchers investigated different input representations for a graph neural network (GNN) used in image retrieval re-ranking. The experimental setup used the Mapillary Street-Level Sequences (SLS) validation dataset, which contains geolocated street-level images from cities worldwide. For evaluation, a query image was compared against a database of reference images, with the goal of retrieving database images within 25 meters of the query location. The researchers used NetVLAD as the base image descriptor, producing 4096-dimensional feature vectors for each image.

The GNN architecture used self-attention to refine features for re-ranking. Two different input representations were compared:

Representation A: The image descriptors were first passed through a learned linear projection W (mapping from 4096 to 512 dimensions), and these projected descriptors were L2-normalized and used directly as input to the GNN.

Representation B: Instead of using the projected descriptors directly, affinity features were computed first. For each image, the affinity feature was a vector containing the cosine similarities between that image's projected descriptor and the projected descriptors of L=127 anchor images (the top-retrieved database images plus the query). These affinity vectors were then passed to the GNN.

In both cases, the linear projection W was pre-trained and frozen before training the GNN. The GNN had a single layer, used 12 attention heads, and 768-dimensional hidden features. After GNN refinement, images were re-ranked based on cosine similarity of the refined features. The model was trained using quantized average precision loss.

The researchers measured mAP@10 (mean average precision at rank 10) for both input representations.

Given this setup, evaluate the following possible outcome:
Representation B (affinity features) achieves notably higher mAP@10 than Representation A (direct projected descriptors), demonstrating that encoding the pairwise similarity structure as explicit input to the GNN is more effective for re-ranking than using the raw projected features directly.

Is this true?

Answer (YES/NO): YES